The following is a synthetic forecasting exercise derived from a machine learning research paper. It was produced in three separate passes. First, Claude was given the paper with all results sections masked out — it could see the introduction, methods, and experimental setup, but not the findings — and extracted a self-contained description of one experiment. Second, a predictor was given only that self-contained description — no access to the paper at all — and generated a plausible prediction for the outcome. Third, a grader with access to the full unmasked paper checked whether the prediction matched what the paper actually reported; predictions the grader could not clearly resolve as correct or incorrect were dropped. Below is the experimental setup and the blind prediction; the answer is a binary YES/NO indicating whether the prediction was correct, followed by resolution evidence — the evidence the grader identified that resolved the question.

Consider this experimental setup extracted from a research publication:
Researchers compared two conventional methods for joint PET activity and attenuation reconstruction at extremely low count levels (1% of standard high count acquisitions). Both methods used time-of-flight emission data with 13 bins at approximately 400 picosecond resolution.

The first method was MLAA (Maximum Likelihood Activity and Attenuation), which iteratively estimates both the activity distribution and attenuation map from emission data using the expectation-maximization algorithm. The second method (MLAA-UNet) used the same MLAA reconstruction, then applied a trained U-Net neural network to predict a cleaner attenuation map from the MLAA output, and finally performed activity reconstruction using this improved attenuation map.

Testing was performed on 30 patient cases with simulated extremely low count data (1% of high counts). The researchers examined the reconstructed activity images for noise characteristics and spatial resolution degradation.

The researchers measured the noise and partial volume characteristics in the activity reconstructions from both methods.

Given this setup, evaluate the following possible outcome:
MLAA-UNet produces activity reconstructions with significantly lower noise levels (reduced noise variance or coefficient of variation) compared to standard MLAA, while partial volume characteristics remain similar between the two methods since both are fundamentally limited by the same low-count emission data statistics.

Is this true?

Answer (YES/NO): NO